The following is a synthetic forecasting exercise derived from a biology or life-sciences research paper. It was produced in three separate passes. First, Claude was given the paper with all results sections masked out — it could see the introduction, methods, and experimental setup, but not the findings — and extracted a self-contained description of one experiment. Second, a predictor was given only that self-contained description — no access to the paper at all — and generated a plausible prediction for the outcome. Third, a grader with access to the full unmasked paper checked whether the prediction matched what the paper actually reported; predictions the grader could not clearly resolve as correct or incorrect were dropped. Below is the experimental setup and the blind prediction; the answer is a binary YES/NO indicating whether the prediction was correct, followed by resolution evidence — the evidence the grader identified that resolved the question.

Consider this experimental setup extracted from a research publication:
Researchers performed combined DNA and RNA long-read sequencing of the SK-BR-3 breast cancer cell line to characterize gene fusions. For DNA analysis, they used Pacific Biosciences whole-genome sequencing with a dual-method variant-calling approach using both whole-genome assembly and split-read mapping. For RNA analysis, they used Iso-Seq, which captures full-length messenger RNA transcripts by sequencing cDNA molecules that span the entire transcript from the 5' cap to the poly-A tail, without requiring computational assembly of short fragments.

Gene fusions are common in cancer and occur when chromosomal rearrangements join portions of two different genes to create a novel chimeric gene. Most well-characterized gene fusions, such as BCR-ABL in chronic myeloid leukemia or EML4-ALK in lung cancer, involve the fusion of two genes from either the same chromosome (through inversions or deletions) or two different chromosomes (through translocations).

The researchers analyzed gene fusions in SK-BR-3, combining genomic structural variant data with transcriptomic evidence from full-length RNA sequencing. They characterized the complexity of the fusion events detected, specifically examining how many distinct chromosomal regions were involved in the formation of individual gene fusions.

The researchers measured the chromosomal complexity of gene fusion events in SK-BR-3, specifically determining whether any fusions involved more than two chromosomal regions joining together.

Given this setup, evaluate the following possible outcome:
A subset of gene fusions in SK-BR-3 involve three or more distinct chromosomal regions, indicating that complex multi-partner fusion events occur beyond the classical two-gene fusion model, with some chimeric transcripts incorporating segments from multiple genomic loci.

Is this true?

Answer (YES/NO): YES